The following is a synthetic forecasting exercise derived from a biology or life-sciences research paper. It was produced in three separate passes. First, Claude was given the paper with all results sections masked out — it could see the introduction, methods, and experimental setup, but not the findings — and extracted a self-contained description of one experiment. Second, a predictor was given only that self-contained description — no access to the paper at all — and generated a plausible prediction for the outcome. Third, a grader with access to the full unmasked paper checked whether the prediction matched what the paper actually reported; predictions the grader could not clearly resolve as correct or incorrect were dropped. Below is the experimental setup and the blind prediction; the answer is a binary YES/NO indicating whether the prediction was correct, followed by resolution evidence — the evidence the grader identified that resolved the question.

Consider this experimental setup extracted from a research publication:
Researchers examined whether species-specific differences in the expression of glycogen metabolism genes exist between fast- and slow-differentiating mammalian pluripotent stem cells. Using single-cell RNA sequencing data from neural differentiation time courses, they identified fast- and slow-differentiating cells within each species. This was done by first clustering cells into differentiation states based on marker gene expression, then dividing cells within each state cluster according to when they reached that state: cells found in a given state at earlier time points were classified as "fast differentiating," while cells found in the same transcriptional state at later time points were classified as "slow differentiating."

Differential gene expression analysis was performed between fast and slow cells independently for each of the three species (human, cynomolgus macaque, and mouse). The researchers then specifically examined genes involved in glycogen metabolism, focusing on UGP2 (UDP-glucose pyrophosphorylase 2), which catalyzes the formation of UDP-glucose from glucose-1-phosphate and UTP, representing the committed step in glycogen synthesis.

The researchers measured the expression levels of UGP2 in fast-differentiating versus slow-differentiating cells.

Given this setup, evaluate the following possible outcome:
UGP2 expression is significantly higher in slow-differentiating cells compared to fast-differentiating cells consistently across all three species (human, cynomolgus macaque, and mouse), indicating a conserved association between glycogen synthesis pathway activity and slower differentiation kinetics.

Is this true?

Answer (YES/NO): YES